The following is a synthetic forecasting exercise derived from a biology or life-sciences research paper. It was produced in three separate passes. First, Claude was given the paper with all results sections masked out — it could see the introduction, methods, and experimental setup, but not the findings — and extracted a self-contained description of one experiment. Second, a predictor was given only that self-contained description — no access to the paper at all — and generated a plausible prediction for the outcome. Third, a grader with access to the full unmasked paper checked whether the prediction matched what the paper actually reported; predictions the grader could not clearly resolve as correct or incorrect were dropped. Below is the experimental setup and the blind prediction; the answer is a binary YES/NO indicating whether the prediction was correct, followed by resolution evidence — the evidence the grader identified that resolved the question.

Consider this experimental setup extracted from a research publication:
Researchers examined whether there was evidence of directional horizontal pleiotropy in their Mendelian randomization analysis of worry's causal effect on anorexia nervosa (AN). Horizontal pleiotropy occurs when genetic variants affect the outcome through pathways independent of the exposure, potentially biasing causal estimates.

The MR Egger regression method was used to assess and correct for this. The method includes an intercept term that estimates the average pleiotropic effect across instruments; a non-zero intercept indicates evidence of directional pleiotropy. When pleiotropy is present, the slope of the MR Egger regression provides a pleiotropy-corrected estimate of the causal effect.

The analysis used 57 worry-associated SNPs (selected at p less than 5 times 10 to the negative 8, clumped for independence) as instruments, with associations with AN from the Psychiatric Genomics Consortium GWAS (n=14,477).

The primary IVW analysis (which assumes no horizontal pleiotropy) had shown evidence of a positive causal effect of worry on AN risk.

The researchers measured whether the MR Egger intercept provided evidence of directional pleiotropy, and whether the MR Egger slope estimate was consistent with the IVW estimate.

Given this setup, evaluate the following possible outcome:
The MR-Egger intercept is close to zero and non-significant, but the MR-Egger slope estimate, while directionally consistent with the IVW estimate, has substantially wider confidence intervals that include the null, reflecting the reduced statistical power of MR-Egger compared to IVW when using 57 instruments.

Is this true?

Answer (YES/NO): NO